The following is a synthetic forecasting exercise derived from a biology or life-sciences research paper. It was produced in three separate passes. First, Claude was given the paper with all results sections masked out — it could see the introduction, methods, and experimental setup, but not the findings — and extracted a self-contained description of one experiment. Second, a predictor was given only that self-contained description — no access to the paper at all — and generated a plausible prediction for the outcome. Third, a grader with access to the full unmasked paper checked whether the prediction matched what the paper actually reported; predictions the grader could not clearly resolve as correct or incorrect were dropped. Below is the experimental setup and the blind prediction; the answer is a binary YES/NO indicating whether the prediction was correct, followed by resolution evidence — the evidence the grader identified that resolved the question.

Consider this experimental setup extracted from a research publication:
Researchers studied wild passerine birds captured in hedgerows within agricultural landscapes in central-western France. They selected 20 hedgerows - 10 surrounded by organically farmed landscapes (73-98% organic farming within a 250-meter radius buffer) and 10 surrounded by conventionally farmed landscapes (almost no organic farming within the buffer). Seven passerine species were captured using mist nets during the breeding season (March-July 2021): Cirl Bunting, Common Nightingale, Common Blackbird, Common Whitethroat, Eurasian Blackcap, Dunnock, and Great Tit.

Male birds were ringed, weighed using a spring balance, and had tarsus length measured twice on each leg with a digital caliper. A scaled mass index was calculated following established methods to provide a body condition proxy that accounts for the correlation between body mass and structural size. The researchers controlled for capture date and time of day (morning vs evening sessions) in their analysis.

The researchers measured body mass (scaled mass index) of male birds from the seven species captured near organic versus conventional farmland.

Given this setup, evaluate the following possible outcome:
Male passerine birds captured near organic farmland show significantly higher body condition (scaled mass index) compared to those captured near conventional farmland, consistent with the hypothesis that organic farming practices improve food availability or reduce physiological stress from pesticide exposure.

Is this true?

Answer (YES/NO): NO